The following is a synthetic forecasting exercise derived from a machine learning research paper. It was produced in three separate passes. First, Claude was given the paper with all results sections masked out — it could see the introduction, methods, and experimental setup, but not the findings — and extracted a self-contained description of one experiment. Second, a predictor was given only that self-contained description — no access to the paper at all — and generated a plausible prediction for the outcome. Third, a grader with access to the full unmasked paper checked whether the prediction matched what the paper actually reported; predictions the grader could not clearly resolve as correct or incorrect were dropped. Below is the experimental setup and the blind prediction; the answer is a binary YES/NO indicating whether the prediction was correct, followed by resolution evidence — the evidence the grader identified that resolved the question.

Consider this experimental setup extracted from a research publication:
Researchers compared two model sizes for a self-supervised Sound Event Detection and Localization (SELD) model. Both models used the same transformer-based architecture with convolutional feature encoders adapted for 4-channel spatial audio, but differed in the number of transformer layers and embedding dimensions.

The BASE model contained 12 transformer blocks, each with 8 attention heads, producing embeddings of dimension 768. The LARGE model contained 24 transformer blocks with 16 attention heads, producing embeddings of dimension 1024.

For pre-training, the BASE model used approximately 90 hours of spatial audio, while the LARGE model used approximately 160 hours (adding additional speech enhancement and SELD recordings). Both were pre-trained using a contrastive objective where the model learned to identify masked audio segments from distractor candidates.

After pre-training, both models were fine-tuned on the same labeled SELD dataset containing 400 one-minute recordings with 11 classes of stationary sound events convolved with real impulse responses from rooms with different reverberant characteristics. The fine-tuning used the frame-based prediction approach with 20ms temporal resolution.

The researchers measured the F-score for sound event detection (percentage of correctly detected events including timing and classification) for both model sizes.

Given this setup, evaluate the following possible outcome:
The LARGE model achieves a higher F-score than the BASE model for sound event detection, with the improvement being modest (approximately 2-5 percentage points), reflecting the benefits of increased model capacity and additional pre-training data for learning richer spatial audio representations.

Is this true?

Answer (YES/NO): NO